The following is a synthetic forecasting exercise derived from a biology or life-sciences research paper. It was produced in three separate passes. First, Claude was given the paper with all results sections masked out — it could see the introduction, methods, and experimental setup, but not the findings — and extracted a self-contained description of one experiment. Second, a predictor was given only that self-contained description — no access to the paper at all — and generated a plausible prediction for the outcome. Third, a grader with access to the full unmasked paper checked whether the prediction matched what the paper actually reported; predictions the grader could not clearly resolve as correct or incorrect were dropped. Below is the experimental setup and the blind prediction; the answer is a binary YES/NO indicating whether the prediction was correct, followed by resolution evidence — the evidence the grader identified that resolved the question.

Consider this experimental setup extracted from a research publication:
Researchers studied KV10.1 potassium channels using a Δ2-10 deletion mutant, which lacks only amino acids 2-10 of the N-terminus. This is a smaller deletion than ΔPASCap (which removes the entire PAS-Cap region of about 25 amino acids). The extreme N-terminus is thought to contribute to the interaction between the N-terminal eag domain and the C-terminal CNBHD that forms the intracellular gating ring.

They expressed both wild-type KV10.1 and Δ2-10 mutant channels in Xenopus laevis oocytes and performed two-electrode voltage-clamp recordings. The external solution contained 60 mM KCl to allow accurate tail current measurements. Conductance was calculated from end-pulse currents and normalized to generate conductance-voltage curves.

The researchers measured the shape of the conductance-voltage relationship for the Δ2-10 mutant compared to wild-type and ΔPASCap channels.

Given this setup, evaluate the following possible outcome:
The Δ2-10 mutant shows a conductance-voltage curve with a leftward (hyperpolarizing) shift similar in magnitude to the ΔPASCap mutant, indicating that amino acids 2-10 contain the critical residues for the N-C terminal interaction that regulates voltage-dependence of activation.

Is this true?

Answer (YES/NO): NO